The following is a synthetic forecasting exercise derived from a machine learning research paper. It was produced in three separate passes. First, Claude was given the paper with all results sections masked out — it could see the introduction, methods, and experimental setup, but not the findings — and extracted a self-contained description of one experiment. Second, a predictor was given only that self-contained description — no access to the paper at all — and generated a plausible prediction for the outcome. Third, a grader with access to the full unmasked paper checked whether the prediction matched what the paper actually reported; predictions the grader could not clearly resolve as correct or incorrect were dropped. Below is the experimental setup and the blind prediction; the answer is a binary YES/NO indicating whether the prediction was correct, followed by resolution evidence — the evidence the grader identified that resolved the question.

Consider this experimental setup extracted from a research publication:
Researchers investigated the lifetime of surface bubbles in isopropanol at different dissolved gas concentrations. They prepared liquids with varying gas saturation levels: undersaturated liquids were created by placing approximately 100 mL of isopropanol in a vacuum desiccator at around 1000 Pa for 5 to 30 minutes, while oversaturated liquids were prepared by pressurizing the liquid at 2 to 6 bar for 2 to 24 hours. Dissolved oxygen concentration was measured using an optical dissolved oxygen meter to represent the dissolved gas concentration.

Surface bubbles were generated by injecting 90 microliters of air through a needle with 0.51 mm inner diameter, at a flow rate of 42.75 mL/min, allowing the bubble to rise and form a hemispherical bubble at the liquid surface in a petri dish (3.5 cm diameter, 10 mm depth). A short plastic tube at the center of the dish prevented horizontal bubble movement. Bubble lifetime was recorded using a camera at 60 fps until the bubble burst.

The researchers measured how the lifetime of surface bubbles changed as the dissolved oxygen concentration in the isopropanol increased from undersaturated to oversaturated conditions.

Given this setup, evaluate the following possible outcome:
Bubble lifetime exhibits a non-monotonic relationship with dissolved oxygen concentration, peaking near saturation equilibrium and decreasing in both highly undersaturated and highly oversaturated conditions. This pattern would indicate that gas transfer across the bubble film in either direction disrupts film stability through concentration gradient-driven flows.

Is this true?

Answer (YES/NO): NO